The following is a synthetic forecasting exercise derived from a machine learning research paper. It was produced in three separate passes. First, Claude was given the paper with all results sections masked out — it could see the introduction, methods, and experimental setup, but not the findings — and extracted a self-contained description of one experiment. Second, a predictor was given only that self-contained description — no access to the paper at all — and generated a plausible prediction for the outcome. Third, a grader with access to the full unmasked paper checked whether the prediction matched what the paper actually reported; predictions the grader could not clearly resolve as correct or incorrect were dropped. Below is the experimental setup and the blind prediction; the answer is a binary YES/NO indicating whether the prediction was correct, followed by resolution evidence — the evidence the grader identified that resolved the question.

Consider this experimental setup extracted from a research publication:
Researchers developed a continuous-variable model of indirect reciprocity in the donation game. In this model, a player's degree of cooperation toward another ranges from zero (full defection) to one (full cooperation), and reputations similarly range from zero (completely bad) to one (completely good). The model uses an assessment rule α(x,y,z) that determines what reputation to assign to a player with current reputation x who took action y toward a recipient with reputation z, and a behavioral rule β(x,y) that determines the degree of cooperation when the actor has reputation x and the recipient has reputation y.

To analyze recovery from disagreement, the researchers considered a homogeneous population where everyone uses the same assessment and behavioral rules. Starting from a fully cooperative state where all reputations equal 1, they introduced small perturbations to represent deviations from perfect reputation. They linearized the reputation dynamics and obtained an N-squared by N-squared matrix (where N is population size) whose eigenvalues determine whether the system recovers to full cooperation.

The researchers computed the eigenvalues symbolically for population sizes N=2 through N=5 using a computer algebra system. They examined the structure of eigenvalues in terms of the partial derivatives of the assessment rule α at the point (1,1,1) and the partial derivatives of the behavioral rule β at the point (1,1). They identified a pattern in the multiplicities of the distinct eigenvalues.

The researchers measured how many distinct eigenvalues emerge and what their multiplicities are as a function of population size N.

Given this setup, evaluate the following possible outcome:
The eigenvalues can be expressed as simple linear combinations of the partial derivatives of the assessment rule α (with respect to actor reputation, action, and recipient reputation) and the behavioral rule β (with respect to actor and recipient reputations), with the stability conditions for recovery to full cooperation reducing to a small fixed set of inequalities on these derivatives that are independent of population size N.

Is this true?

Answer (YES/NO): YES